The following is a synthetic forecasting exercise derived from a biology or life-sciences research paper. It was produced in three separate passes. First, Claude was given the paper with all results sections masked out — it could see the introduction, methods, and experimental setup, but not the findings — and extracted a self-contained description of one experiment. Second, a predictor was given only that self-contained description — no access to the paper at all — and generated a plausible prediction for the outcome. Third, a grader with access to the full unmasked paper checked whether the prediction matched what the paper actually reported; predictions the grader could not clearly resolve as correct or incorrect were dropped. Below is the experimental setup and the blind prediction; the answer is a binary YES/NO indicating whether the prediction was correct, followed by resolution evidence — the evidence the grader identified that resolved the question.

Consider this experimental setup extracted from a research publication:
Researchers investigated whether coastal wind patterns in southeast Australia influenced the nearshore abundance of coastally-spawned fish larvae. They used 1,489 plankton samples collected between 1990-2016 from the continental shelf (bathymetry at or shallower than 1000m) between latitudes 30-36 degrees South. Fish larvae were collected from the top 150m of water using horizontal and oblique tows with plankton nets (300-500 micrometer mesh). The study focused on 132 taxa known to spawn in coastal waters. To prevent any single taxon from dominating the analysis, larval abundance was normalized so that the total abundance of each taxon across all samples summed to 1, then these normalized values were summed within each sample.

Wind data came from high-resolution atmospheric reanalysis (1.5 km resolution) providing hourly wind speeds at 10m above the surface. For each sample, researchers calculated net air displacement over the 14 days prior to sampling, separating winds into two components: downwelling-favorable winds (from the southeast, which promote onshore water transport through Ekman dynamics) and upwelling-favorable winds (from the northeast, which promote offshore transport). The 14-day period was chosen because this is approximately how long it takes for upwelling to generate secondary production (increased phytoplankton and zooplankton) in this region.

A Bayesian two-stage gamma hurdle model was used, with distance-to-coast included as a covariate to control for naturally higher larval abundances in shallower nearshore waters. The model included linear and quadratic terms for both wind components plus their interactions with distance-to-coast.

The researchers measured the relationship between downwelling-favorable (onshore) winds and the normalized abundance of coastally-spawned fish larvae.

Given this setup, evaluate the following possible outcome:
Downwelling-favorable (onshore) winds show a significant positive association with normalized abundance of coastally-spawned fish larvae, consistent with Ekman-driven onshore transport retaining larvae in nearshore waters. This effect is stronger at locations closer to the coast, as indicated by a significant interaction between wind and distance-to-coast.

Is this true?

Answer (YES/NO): NO